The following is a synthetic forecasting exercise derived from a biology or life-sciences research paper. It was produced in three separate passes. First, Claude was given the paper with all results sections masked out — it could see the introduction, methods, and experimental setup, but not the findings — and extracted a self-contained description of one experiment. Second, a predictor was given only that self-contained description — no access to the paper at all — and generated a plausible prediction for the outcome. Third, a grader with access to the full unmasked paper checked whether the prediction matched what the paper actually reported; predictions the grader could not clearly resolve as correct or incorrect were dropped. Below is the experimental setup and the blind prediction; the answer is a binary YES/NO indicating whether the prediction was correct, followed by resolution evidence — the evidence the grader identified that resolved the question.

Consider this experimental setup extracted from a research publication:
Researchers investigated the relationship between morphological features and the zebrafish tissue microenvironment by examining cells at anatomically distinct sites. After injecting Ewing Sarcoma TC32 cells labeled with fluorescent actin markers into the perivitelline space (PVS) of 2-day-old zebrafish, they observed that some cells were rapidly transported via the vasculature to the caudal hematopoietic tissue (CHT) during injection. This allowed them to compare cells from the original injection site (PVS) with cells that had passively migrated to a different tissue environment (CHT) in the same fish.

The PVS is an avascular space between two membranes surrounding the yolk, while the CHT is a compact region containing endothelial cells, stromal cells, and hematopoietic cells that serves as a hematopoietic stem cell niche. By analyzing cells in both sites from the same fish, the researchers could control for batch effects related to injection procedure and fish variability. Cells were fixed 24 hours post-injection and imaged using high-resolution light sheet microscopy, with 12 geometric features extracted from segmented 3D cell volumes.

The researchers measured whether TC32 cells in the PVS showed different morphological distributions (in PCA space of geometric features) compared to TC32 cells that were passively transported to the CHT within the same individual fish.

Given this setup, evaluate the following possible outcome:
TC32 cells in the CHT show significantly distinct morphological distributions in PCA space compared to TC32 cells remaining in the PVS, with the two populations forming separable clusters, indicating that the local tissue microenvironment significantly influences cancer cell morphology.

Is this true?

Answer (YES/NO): NO